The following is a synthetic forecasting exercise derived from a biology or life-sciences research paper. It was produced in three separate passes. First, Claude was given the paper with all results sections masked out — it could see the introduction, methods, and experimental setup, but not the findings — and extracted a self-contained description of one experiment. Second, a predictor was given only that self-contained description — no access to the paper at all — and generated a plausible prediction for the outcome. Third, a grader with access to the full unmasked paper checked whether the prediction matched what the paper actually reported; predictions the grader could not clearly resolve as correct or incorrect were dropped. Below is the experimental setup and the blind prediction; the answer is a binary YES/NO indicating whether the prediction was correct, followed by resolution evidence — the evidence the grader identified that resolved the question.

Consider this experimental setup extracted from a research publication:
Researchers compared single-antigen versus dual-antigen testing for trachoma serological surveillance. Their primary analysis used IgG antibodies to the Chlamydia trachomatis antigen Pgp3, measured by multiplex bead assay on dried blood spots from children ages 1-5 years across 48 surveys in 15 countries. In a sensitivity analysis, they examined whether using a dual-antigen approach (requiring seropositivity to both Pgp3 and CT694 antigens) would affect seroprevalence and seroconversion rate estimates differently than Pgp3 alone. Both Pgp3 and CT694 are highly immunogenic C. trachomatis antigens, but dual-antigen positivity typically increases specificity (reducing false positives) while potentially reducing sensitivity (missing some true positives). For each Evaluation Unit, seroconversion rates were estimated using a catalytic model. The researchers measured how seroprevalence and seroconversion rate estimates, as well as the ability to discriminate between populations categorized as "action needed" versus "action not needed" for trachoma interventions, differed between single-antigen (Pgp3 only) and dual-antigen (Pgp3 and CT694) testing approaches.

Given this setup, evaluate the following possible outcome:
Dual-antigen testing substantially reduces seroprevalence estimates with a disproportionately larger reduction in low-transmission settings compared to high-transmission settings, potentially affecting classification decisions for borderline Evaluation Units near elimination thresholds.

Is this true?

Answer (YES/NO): NO